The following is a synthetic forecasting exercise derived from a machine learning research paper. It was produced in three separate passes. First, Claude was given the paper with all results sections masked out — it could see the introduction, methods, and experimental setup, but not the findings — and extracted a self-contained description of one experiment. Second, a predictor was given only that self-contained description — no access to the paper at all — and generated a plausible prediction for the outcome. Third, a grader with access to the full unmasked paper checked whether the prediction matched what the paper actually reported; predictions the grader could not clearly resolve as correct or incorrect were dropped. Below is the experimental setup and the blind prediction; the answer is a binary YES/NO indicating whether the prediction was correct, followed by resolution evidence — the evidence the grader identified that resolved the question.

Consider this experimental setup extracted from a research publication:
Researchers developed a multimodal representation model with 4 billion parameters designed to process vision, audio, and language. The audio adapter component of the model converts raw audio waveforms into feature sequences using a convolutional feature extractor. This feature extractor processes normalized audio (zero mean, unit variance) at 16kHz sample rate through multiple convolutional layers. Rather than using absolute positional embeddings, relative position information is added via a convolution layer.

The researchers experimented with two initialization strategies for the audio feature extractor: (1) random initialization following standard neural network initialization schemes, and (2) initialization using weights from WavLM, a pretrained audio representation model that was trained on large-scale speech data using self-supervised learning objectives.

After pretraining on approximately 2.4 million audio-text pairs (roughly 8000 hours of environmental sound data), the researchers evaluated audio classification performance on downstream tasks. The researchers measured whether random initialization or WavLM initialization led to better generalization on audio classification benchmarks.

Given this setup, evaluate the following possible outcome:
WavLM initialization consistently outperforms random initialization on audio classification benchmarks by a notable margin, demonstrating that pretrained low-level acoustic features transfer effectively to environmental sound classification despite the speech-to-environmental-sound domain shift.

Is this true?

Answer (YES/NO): YES